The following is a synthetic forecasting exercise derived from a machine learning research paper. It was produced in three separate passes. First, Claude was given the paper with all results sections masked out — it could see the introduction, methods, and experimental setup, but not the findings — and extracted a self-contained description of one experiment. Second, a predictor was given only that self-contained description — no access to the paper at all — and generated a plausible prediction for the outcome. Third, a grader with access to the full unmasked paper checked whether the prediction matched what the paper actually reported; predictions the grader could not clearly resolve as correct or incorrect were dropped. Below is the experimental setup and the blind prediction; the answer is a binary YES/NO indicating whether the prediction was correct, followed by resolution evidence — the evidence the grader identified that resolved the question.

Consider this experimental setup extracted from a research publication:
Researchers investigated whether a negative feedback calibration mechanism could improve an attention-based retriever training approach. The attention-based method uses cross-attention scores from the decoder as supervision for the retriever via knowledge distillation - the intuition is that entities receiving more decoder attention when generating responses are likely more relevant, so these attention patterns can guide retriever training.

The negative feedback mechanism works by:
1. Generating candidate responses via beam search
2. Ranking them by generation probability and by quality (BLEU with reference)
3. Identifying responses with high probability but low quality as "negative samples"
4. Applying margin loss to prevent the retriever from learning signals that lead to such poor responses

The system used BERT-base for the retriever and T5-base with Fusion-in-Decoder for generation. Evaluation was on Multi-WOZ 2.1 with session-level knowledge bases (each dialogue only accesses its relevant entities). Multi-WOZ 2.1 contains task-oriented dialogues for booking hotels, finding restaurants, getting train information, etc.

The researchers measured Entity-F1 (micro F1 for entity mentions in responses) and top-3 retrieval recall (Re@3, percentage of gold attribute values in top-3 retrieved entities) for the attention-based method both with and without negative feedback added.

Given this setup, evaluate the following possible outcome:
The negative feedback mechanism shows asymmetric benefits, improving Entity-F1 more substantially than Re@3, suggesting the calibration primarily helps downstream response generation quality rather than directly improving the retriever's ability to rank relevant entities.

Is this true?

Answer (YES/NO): NO